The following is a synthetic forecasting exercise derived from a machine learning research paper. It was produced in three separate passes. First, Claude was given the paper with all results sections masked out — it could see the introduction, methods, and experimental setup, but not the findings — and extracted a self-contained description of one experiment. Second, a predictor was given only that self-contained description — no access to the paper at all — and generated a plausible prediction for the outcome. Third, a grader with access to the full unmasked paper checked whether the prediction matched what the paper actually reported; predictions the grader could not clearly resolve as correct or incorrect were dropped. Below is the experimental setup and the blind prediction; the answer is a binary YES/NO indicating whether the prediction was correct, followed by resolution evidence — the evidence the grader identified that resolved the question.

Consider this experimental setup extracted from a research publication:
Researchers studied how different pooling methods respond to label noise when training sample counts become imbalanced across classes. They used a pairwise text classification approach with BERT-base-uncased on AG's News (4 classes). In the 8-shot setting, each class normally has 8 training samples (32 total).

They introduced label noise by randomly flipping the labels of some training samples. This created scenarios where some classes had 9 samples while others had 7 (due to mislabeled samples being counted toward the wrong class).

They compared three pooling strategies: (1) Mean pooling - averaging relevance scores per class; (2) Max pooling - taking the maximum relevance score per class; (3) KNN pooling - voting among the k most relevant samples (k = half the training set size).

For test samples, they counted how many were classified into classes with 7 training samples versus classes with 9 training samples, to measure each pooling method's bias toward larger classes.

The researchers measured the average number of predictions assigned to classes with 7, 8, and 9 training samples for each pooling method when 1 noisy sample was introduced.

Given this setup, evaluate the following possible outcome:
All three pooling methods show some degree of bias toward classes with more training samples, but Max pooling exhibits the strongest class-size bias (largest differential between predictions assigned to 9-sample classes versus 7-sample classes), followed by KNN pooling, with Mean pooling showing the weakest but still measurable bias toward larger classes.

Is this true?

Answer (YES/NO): NO